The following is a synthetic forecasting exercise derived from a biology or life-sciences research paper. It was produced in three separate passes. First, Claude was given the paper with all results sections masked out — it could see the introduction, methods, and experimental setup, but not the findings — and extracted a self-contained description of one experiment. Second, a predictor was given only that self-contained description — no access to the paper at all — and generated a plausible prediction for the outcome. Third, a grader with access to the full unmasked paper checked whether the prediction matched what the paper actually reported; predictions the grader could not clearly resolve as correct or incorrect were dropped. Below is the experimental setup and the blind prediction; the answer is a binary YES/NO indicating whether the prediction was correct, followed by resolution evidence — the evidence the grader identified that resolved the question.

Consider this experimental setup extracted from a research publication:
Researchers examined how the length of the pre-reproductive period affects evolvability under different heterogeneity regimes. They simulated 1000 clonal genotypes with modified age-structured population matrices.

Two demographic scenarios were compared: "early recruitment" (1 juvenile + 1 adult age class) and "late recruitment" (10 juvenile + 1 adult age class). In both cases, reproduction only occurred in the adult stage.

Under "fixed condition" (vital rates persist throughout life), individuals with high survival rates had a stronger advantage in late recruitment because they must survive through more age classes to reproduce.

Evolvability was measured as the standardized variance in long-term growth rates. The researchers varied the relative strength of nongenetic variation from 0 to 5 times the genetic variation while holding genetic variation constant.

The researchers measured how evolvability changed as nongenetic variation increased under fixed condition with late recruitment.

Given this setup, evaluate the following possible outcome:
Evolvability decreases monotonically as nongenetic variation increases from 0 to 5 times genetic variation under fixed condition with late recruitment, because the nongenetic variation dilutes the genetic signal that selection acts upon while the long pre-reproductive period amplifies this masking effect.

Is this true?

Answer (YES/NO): YES